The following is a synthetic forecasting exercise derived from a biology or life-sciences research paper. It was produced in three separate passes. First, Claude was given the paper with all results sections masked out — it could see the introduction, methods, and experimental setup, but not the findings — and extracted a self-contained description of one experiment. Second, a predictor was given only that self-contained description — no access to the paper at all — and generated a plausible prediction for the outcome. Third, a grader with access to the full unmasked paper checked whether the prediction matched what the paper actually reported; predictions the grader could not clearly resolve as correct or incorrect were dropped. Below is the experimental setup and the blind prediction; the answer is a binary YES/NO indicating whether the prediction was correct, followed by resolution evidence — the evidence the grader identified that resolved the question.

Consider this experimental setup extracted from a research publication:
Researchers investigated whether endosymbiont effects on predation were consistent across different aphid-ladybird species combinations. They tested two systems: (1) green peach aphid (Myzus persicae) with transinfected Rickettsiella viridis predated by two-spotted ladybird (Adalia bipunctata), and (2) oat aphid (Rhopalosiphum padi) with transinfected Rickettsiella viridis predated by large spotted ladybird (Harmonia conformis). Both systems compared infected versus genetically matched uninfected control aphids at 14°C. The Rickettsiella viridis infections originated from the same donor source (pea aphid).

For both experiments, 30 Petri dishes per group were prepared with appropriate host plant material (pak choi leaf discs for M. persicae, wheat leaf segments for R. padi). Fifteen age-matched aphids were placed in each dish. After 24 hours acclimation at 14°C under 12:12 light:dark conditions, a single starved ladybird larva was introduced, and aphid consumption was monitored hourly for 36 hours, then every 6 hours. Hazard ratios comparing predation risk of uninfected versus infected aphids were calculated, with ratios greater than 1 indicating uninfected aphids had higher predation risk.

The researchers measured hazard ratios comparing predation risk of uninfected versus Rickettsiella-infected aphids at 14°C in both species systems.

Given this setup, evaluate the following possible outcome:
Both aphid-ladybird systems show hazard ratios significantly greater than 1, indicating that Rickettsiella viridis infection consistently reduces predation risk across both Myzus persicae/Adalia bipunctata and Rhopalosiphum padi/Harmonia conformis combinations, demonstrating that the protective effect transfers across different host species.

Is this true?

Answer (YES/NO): YES